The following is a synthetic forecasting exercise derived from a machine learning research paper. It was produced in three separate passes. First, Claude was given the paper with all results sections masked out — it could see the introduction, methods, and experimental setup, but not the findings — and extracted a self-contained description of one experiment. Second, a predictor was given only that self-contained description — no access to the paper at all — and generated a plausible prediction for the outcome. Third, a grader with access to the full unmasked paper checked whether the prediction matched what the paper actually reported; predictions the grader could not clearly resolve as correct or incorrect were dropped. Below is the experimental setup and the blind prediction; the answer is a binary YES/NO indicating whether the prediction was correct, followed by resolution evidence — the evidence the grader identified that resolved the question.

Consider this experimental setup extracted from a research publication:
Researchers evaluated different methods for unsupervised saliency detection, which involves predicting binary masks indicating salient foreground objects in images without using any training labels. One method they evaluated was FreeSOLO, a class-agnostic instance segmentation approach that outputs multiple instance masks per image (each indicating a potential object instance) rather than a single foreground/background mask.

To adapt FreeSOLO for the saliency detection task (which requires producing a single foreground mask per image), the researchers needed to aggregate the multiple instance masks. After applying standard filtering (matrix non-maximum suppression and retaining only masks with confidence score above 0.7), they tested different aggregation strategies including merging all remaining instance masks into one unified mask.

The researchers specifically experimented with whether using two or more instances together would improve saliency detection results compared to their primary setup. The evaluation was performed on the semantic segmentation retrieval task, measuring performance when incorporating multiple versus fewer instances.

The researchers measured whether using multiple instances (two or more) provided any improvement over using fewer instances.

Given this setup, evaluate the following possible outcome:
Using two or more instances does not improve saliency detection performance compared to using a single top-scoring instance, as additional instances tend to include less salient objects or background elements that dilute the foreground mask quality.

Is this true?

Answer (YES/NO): YES